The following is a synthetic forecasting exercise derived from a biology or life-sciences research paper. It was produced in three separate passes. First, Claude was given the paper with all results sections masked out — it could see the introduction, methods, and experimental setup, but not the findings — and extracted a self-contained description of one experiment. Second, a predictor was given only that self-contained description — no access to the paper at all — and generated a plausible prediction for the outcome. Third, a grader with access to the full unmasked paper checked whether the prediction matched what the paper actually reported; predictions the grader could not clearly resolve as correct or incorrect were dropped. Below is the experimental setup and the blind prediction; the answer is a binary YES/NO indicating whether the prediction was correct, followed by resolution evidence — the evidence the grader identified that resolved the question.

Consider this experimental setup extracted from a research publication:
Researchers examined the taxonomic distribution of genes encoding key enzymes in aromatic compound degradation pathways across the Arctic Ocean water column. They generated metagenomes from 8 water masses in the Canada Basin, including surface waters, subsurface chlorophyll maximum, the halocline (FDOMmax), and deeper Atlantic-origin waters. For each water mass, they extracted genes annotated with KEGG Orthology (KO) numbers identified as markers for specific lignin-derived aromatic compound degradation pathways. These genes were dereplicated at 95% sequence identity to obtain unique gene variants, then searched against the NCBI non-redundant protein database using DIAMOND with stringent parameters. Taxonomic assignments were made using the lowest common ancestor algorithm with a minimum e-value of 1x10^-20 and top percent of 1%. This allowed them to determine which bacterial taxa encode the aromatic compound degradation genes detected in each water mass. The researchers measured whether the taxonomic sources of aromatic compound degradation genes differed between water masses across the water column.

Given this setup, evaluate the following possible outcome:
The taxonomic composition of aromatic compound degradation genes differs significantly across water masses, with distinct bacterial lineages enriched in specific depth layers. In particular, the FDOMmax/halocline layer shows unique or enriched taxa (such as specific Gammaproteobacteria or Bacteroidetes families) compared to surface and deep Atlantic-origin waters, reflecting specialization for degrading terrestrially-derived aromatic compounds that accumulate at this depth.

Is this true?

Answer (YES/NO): NO